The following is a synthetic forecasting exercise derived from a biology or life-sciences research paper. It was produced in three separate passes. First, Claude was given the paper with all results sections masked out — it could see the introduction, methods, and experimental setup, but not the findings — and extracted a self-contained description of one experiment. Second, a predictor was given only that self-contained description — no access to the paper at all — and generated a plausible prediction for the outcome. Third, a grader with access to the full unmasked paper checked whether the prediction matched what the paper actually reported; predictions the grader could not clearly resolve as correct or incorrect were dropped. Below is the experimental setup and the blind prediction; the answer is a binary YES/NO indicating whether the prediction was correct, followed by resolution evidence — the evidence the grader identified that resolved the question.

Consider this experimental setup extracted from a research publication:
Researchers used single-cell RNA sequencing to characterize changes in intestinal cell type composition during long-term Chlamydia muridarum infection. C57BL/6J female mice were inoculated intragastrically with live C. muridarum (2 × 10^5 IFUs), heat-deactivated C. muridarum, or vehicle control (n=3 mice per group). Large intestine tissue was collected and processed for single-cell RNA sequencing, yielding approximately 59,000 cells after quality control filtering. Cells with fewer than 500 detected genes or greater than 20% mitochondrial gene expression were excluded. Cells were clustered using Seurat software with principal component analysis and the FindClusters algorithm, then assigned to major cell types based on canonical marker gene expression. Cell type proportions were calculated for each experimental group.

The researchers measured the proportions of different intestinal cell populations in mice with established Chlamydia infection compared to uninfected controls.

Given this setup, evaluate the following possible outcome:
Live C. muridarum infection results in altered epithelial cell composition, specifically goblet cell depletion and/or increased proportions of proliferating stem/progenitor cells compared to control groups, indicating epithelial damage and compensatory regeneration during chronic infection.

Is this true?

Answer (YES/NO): NO